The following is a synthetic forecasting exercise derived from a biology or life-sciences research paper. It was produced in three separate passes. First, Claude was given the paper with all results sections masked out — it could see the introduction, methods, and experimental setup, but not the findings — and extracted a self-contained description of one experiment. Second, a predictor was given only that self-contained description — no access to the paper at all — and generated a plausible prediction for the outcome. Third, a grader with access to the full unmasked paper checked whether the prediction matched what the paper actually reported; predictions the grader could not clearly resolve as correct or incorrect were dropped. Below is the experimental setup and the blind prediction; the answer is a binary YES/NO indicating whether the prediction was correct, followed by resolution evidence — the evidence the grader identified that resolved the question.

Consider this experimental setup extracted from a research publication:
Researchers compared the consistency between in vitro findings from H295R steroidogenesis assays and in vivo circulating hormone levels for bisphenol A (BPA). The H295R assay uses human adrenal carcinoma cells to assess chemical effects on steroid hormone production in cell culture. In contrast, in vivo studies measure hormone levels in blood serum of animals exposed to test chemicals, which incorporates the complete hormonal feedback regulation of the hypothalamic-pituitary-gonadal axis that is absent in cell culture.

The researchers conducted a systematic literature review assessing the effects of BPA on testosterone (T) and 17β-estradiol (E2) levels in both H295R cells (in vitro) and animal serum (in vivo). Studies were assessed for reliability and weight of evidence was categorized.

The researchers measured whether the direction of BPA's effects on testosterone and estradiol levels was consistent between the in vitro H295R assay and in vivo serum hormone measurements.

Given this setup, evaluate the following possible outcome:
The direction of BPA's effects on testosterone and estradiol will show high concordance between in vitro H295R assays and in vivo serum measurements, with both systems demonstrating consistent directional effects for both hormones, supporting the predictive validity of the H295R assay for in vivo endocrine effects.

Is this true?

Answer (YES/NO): NO